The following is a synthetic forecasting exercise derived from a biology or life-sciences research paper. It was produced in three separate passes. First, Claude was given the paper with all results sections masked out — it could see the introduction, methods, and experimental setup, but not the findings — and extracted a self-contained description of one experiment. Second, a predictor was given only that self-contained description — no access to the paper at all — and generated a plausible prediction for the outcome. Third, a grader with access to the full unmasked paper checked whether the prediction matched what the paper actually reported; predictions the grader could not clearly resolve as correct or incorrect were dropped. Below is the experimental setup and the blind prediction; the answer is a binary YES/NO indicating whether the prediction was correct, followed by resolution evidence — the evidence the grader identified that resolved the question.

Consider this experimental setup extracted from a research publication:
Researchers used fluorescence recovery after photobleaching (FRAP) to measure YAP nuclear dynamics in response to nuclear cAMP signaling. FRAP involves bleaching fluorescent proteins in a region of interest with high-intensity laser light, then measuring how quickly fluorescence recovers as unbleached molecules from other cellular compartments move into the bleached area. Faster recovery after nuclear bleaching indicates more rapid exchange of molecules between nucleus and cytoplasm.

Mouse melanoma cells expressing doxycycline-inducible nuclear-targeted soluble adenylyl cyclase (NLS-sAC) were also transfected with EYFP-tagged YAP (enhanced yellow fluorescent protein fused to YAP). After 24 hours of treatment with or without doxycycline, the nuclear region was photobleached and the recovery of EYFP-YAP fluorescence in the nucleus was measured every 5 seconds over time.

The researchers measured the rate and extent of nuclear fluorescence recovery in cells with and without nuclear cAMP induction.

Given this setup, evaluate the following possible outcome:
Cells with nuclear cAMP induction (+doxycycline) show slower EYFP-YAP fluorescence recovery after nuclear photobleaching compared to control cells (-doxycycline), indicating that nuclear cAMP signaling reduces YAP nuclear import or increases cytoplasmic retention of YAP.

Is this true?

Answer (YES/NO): NO